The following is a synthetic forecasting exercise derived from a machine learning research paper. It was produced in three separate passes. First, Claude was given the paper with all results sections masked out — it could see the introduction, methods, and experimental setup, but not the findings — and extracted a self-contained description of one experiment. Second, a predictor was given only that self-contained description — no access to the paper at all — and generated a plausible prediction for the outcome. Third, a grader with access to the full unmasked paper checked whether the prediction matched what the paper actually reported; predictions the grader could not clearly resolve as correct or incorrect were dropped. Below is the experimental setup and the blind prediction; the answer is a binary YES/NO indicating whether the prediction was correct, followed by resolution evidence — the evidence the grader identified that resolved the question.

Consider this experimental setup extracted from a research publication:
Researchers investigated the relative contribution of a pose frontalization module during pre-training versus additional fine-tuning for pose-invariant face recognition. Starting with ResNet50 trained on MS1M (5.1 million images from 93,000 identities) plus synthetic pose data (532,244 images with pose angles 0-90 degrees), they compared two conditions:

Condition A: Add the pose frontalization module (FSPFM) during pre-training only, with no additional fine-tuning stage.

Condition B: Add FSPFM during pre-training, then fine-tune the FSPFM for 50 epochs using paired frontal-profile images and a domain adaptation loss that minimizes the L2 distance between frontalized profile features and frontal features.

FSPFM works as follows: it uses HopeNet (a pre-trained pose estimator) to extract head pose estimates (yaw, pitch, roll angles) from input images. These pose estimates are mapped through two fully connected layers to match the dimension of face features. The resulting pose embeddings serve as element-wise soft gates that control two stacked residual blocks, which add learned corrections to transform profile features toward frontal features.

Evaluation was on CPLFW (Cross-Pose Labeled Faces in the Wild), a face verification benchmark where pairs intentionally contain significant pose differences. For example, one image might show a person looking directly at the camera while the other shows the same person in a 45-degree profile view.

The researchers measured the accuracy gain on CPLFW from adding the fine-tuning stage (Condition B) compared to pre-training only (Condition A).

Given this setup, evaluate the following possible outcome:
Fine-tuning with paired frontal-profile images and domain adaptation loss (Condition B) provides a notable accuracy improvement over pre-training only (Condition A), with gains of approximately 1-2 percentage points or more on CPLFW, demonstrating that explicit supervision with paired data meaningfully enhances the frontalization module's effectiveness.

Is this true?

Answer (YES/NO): NO